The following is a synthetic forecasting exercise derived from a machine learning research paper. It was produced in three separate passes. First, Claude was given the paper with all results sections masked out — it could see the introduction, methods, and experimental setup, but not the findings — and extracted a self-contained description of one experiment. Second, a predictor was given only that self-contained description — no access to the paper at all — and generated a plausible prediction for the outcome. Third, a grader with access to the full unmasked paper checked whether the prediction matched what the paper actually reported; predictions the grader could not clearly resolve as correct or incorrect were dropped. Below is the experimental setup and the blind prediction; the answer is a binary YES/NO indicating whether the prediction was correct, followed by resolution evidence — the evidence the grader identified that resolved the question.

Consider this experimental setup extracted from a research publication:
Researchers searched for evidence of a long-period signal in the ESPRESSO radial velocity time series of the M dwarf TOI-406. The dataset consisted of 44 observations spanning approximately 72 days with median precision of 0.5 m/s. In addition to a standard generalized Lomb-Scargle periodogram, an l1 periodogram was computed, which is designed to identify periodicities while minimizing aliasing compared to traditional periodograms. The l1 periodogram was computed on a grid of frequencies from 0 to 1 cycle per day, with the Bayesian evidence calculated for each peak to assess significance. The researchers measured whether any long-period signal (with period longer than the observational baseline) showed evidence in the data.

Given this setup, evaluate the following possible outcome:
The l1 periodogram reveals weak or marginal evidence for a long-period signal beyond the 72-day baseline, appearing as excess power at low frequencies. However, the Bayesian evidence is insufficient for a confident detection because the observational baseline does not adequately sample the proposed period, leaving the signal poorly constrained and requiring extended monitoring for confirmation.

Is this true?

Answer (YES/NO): NO